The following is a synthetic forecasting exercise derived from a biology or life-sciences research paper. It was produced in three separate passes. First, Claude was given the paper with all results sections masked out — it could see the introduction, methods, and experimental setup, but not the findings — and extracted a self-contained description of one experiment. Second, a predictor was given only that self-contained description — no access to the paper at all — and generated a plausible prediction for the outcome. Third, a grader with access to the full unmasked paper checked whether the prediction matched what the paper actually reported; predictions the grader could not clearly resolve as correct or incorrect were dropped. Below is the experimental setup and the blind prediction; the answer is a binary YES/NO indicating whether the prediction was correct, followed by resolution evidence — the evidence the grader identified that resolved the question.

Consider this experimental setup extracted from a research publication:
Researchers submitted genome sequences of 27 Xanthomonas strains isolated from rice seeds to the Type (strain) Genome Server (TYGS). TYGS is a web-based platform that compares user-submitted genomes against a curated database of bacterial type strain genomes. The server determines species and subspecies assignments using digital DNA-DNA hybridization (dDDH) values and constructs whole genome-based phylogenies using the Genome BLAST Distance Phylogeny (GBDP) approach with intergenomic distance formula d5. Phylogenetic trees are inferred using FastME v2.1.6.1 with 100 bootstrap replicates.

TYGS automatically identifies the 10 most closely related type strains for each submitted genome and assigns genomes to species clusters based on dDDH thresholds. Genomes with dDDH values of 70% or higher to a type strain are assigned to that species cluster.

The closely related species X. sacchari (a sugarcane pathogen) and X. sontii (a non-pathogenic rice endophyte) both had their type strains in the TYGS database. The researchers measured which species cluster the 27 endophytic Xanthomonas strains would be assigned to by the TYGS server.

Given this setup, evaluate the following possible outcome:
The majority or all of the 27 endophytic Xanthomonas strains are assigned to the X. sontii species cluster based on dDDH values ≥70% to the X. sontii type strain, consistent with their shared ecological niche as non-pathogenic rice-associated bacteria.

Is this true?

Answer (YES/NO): YES